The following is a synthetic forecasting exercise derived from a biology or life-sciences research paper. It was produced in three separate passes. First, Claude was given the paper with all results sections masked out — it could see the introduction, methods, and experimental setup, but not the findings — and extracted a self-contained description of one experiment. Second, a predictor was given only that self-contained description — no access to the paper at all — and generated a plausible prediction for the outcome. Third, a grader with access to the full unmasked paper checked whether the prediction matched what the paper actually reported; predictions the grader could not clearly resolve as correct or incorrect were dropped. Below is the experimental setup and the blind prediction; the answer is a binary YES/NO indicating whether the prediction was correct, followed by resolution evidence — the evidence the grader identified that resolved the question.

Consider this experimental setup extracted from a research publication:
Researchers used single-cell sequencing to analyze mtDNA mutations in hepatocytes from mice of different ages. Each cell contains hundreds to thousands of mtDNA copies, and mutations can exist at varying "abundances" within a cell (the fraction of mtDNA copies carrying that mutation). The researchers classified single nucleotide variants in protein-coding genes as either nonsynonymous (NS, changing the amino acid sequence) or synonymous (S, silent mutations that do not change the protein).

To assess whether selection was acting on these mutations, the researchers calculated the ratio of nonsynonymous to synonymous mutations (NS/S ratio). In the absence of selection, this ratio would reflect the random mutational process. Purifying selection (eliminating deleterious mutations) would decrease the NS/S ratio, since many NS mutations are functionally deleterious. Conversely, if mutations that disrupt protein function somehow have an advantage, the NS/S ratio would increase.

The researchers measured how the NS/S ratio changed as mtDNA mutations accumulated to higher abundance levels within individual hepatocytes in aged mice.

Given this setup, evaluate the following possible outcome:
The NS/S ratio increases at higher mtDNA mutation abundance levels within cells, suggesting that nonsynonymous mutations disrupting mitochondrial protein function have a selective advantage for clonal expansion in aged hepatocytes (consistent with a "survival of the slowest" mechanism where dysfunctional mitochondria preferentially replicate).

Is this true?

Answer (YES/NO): YES